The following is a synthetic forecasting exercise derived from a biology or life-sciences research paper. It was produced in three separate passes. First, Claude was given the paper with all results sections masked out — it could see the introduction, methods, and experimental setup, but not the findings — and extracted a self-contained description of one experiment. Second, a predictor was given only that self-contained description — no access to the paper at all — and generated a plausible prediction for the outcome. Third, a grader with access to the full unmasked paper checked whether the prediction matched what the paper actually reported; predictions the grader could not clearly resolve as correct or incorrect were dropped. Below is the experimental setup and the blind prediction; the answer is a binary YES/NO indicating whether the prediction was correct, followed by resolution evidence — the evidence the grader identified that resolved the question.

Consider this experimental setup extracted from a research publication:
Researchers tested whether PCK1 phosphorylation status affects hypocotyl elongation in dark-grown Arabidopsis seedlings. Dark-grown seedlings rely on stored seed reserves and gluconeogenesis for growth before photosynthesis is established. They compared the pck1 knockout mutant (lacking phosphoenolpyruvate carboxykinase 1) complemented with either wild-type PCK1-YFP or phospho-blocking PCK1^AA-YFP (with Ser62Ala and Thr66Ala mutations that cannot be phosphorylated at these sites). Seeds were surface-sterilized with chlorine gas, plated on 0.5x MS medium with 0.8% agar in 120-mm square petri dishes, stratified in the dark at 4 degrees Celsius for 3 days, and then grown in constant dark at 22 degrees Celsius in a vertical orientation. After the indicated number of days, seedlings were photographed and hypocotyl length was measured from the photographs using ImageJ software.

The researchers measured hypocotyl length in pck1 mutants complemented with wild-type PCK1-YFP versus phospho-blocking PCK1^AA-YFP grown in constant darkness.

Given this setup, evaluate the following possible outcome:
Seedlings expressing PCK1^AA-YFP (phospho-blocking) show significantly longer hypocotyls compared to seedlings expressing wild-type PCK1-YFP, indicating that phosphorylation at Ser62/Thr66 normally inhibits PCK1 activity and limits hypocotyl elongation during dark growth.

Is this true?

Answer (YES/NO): YES